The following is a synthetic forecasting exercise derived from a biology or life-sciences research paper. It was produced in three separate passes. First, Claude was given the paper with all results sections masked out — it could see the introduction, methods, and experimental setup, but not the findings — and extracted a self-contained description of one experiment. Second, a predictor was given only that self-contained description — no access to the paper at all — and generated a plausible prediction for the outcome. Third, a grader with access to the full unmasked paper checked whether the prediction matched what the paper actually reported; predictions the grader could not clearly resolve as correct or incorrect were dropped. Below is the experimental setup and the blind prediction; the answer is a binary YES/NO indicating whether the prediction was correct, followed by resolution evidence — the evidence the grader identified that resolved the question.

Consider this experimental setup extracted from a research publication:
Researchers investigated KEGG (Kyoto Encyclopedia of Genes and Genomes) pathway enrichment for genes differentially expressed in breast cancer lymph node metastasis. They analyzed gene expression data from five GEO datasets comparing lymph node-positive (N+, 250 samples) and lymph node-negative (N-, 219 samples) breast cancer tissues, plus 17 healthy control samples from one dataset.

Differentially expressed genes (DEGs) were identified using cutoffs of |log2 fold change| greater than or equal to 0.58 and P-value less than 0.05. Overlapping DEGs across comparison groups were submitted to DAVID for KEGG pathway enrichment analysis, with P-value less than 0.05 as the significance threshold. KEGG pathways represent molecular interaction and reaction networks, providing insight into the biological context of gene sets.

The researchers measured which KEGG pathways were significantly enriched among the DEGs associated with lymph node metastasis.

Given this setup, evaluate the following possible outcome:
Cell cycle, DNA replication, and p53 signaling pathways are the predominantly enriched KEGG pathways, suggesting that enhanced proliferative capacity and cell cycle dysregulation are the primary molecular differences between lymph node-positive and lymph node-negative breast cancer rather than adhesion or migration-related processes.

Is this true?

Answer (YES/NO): NO